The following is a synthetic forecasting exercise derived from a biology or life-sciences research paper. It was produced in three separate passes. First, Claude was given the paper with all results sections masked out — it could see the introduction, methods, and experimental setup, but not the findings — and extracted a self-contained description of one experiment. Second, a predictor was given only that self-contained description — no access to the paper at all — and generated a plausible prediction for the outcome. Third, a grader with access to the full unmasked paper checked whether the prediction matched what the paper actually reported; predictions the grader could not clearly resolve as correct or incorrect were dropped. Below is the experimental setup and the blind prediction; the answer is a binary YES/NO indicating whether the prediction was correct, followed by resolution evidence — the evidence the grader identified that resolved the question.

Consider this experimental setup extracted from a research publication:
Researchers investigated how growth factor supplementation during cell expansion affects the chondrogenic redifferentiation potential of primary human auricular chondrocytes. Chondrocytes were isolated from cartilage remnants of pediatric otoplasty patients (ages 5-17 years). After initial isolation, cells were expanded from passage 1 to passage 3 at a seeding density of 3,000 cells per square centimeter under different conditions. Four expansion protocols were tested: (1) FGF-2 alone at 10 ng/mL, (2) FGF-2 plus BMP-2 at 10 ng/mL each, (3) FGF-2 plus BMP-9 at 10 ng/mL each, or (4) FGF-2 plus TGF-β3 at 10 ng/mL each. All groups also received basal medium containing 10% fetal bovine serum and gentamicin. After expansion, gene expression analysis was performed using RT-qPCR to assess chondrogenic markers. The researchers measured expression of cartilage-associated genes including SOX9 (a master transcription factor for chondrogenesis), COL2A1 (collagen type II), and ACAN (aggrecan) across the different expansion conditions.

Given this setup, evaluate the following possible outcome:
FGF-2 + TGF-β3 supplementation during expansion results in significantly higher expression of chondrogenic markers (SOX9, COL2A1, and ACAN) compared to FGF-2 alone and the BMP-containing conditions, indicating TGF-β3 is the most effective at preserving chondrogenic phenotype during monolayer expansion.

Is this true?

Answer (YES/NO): NO